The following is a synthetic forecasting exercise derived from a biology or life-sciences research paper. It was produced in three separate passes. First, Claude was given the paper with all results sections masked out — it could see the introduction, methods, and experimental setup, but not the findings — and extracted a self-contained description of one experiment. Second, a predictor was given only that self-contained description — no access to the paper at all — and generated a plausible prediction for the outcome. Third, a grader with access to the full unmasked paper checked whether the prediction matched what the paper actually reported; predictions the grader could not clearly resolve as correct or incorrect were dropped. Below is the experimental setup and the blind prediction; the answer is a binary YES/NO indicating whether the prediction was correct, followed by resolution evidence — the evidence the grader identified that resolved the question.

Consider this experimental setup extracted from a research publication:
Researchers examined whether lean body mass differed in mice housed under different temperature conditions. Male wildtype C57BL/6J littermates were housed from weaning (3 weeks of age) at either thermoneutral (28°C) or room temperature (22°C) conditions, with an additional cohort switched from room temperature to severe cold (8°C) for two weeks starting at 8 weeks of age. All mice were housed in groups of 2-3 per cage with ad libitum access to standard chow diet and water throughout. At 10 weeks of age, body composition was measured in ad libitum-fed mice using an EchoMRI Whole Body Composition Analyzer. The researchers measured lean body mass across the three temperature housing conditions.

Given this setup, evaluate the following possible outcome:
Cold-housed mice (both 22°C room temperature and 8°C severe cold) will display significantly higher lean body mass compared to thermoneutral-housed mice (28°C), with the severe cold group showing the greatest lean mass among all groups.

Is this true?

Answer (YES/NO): NO